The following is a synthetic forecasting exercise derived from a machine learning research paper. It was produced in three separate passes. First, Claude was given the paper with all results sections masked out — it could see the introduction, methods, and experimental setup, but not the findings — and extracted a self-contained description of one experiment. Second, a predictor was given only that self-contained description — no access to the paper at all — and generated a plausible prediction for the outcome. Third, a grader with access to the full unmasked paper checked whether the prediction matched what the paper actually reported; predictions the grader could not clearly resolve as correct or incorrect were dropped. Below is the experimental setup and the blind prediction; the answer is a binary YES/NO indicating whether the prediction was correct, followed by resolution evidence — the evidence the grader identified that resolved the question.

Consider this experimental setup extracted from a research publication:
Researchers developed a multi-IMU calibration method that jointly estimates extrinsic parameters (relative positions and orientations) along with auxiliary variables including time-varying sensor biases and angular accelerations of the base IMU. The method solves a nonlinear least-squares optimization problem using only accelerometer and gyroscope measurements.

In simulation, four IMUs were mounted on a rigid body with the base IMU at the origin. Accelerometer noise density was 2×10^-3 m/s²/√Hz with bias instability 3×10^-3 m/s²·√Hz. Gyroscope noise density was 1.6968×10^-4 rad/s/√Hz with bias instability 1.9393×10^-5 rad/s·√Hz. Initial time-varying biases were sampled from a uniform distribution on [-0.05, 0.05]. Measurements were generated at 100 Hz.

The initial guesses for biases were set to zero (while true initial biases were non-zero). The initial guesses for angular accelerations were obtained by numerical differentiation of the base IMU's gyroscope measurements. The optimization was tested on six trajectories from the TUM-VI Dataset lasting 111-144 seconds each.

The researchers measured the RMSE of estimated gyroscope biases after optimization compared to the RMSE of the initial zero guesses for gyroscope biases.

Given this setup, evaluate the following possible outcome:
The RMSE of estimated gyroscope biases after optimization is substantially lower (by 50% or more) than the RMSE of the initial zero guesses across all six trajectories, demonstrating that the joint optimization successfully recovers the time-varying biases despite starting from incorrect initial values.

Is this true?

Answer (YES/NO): YES